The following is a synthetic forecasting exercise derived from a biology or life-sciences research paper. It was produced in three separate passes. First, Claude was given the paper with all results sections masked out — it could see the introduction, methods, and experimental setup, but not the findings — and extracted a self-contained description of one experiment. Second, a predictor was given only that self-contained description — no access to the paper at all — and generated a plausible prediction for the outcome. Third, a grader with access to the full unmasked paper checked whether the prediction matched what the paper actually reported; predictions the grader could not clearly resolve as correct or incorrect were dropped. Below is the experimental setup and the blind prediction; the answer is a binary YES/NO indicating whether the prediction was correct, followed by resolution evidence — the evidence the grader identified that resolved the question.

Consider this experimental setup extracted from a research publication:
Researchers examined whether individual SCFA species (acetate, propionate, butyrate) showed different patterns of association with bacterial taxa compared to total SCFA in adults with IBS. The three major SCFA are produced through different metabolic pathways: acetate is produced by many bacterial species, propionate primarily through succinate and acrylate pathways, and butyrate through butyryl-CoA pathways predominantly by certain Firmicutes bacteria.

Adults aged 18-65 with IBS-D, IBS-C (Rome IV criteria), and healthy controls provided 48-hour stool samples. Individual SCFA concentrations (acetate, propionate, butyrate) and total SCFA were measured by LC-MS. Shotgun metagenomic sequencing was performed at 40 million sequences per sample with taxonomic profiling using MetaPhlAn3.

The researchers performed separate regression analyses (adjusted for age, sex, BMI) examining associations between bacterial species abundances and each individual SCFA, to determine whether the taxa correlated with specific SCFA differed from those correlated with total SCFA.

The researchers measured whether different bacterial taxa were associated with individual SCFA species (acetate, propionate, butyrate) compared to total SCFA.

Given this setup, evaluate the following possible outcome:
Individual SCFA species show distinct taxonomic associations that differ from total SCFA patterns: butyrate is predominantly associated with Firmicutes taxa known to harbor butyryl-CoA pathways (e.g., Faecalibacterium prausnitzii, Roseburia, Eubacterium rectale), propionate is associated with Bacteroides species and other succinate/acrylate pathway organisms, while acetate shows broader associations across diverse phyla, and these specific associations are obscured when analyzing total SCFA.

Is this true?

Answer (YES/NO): NO